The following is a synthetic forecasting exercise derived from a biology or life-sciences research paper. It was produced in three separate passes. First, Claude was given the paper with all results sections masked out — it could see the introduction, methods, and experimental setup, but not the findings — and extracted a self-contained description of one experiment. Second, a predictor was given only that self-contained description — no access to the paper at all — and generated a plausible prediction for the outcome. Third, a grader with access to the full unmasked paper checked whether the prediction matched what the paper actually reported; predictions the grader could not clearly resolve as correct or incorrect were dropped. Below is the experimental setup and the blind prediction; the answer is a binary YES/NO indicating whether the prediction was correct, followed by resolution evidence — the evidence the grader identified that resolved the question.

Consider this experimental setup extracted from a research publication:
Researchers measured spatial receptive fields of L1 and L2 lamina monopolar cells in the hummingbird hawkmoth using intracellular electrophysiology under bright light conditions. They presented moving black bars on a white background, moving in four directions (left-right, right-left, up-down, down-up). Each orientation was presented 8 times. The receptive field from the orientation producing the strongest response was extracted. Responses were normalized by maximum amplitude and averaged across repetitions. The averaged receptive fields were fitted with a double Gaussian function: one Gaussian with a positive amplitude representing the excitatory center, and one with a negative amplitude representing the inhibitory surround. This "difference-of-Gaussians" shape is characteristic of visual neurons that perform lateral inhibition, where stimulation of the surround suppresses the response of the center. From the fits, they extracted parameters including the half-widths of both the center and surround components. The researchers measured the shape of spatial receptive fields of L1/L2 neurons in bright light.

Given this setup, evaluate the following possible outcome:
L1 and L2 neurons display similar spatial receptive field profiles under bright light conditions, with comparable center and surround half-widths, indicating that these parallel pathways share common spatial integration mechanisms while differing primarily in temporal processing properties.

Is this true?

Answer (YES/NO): NO